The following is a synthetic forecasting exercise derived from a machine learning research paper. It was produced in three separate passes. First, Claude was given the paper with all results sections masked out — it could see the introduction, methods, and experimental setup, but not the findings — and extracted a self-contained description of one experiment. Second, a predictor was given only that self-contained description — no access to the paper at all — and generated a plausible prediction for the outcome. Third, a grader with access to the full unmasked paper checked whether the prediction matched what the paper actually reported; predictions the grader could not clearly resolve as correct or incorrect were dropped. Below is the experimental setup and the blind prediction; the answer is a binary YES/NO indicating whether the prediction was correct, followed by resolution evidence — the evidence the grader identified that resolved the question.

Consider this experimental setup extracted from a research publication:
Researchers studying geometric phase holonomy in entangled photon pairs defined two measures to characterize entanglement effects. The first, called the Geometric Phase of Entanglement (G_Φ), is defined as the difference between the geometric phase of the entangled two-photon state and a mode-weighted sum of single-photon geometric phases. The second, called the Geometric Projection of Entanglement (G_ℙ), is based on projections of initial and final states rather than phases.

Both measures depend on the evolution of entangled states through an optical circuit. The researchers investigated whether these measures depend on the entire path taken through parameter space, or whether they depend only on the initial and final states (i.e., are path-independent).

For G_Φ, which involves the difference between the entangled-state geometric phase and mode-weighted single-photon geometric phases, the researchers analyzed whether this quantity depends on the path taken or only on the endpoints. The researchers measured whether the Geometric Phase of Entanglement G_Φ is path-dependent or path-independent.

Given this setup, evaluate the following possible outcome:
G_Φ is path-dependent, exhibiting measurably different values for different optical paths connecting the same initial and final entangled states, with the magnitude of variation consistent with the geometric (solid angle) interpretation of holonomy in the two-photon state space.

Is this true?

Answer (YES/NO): NO